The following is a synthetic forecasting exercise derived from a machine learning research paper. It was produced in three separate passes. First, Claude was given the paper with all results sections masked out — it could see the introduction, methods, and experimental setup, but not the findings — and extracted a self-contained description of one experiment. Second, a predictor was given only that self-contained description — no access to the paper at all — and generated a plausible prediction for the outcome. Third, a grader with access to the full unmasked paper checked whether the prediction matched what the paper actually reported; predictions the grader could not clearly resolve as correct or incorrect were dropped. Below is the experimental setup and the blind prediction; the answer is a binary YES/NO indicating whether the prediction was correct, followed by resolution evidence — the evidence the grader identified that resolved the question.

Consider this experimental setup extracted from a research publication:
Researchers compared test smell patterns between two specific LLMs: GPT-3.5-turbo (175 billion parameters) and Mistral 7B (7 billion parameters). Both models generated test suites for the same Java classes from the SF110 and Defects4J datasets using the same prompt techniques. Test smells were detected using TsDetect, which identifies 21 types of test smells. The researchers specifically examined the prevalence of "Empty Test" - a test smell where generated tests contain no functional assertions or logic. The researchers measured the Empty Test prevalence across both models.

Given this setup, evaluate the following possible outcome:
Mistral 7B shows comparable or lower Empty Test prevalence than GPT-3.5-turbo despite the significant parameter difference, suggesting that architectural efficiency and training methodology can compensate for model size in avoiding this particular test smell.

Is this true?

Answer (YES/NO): YES